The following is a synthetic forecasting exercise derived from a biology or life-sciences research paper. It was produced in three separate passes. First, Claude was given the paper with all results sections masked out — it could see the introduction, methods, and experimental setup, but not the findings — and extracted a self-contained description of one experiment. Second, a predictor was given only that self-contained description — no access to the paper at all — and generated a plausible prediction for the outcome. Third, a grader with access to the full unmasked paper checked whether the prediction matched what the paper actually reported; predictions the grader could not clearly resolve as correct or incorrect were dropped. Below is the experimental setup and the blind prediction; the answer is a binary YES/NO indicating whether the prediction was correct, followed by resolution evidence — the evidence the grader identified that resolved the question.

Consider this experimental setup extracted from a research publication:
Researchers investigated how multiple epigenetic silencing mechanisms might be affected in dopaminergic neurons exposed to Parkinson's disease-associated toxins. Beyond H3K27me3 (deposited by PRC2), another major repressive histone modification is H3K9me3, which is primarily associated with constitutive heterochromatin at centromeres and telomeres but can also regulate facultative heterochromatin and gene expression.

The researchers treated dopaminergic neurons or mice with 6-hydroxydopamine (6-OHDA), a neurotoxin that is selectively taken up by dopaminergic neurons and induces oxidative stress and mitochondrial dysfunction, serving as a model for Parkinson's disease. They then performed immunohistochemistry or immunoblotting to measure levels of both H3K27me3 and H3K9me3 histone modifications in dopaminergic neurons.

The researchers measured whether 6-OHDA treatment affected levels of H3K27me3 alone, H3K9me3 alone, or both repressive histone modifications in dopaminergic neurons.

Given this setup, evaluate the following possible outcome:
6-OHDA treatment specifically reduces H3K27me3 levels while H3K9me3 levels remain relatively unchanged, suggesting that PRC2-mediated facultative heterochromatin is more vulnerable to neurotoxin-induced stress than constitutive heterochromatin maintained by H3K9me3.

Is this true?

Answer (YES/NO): NO